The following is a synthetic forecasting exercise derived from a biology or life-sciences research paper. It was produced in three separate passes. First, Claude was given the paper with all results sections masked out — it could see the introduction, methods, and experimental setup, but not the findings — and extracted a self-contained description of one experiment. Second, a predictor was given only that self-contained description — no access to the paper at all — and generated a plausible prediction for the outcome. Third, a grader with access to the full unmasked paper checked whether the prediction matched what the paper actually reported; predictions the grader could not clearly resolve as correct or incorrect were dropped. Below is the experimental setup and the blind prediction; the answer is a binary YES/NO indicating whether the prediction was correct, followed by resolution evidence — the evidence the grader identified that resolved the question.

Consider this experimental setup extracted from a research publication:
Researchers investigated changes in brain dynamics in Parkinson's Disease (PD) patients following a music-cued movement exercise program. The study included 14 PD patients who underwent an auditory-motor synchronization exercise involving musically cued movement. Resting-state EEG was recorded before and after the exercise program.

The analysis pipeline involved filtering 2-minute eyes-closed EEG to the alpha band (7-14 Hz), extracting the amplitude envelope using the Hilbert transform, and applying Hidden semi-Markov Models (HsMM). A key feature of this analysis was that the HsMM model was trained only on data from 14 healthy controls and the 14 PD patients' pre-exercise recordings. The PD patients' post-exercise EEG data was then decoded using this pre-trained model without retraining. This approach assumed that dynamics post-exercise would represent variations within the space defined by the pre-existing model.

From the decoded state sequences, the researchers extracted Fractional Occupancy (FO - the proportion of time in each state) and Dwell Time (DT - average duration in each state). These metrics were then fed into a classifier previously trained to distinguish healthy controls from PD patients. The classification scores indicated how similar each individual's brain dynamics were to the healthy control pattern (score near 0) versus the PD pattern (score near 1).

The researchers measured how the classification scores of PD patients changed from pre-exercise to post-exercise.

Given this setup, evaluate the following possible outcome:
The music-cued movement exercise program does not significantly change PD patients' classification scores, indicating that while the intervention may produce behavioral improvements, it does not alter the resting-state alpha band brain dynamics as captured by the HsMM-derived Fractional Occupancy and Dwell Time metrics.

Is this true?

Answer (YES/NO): NO